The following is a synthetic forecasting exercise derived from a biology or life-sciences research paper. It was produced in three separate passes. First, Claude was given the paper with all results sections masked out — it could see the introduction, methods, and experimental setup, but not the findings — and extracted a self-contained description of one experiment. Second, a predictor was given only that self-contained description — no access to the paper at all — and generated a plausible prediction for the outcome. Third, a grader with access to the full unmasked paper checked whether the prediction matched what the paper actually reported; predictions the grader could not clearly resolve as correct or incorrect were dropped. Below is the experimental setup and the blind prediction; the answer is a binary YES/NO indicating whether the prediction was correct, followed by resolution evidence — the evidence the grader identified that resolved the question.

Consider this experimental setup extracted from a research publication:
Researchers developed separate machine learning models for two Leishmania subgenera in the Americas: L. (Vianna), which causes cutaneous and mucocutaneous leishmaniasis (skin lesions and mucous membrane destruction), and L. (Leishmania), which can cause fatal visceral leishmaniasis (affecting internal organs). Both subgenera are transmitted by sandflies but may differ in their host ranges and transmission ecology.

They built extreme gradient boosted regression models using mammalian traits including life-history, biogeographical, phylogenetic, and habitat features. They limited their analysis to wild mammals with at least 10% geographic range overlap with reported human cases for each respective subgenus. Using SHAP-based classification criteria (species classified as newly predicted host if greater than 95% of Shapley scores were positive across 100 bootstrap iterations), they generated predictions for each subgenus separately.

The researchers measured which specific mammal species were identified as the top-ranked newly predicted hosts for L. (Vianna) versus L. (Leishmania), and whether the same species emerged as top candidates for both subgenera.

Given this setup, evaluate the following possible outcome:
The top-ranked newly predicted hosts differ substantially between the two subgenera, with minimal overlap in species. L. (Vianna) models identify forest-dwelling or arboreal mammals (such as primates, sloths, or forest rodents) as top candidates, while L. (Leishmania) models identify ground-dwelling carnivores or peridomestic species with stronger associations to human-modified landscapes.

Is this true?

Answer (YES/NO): NO